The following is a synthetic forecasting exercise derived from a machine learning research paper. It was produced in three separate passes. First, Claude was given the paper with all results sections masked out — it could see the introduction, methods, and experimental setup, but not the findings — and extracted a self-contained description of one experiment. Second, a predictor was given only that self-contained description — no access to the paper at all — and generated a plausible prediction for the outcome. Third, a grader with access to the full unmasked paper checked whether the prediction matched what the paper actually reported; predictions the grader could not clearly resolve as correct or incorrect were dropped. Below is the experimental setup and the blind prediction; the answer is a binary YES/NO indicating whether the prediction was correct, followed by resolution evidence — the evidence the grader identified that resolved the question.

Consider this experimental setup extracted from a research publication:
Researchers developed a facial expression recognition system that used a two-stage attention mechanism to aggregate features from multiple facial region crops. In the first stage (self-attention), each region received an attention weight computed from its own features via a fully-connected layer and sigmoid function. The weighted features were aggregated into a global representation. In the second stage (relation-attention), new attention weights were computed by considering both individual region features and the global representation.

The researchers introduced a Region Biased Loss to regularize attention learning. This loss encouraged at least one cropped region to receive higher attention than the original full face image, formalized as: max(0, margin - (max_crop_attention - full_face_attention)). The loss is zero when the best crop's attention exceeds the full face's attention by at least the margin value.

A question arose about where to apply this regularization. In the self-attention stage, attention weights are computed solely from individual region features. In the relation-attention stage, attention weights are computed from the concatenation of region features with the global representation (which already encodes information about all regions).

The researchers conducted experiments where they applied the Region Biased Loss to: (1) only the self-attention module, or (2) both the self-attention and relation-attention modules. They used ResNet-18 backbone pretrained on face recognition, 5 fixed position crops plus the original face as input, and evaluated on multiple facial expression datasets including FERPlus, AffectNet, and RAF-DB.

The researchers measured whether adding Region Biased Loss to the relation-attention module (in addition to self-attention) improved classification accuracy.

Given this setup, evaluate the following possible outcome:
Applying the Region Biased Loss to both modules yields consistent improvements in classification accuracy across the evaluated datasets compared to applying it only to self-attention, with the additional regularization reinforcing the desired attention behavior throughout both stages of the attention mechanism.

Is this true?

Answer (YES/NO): NO